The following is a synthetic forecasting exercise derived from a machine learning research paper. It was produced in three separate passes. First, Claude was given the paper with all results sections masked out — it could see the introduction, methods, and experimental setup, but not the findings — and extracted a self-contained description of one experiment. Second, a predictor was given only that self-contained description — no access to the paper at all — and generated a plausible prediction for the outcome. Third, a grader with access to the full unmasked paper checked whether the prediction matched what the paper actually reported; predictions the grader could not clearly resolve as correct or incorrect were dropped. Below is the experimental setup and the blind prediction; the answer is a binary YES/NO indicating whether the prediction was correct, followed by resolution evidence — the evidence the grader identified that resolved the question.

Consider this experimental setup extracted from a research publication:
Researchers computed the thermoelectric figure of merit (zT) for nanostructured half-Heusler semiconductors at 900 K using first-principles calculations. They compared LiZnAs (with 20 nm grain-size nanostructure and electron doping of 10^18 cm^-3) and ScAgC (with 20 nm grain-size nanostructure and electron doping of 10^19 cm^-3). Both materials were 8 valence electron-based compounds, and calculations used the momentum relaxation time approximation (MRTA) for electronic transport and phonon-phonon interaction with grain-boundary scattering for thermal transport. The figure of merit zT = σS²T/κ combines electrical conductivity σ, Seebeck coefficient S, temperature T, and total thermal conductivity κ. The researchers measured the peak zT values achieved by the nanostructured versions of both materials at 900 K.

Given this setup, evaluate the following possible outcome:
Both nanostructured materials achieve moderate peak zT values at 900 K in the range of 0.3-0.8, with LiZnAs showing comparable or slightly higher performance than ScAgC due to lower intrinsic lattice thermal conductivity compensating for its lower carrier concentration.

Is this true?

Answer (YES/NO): NO